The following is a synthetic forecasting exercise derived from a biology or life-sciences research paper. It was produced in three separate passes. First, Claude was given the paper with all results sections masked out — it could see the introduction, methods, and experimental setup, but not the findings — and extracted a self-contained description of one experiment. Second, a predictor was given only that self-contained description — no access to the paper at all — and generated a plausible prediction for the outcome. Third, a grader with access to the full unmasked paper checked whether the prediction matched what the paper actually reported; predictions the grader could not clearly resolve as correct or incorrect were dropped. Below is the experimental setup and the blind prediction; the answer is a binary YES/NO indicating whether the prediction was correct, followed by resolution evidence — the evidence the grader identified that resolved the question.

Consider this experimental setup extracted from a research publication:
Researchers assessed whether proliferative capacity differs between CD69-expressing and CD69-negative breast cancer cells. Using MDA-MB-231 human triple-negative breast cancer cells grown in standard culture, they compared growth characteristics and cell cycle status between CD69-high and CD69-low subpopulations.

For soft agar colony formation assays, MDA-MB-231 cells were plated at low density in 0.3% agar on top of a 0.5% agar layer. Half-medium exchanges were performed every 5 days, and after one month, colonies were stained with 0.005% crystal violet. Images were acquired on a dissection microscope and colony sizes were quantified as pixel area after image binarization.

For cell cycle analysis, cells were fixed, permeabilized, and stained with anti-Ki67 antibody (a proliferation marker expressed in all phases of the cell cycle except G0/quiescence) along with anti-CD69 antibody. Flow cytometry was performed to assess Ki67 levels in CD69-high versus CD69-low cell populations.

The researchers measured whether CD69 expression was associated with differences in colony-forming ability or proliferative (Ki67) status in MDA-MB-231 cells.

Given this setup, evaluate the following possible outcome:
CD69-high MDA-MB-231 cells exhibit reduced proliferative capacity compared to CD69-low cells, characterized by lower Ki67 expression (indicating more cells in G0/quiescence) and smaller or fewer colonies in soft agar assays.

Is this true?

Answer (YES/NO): NO